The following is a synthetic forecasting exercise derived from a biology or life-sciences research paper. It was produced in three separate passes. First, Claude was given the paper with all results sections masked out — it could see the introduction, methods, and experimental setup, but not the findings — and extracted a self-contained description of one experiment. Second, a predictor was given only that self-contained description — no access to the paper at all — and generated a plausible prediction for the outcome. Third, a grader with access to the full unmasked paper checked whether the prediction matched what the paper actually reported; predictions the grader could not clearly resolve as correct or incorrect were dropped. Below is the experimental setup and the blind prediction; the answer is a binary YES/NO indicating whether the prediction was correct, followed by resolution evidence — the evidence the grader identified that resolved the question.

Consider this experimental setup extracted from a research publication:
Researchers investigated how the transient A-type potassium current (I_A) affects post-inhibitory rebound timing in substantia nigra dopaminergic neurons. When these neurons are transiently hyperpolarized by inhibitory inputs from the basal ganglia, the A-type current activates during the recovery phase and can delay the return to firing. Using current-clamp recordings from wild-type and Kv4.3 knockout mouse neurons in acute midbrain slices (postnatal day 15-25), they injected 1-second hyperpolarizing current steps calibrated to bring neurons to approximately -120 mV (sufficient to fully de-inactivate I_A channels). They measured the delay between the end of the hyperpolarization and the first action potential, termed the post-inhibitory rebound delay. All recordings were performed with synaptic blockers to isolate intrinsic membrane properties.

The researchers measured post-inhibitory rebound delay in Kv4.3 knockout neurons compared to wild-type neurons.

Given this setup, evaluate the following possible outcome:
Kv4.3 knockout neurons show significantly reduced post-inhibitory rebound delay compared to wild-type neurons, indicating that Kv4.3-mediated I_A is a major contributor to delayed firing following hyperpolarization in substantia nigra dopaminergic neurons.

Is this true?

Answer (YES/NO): YES